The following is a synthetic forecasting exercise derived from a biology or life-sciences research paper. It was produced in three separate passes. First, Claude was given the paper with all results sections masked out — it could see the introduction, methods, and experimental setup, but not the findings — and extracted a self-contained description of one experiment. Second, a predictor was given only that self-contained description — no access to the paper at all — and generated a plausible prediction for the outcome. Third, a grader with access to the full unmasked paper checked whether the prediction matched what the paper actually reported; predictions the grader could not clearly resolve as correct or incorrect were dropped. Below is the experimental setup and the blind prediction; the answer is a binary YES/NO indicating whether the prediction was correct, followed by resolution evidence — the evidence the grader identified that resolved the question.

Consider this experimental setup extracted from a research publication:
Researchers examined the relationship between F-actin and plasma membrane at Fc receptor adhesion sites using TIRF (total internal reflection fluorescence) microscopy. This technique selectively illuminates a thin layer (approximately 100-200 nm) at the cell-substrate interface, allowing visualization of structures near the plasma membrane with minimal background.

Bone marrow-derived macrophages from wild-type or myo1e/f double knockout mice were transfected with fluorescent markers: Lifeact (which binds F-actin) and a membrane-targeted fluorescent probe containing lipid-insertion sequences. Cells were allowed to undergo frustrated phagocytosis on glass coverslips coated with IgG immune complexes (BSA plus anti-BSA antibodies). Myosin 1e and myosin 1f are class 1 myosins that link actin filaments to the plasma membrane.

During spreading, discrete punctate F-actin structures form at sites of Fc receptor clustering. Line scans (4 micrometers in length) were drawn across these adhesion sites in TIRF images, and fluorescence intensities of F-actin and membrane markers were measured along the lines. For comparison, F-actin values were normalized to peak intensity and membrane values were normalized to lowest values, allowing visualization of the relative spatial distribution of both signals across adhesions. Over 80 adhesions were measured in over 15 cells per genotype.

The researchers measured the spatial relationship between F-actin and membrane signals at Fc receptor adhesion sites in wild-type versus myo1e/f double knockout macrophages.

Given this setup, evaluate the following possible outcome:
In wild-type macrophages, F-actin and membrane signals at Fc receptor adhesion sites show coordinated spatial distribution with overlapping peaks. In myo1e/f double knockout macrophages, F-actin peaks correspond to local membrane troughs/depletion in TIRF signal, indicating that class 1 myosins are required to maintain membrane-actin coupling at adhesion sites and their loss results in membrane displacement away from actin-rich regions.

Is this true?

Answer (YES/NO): NO